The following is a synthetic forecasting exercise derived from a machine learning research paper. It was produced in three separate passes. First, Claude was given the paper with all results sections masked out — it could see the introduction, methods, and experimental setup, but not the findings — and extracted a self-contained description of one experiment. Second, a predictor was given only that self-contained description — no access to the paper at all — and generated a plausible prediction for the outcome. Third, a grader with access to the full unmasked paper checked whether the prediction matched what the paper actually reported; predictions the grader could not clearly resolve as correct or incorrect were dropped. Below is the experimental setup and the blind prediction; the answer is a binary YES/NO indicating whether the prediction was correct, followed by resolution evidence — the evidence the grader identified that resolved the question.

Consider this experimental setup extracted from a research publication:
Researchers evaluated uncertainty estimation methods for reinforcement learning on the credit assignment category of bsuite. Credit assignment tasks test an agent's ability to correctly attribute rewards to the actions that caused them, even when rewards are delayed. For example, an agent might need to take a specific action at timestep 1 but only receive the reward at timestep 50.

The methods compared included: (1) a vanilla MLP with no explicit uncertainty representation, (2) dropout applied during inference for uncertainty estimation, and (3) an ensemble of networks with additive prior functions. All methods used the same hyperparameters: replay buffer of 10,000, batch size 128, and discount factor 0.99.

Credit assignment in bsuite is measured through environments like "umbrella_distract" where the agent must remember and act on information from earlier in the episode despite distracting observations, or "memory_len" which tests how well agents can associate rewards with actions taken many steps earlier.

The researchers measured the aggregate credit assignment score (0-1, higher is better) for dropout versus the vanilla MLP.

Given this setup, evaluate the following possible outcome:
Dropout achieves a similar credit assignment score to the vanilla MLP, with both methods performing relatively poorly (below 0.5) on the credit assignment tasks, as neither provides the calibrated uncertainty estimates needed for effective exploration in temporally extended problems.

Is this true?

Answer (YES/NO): NO